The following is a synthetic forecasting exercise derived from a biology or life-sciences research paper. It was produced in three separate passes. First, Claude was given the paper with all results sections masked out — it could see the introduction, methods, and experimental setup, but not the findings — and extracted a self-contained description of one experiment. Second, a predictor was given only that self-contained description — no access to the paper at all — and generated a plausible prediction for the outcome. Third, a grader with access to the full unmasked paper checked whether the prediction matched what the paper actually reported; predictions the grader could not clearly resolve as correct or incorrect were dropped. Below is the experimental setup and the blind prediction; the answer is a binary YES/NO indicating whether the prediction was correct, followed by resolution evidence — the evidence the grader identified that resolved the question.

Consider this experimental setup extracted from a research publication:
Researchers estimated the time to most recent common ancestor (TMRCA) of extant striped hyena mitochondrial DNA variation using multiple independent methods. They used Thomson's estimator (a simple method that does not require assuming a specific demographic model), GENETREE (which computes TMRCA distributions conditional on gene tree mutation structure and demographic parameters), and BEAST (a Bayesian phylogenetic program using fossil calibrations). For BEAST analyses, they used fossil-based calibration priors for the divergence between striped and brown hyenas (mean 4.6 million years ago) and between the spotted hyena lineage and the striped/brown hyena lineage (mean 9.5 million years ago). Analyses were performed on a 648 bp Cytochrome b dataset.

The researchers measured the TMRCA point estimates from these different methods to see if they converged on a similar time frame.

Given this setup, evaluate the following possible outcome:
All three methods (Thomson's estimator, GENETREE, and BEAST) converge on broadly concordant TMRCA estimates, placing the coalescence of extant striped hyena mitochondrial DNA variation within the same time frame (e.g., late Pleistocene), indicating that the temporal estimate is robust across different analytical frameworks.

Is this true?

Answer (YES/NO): YES